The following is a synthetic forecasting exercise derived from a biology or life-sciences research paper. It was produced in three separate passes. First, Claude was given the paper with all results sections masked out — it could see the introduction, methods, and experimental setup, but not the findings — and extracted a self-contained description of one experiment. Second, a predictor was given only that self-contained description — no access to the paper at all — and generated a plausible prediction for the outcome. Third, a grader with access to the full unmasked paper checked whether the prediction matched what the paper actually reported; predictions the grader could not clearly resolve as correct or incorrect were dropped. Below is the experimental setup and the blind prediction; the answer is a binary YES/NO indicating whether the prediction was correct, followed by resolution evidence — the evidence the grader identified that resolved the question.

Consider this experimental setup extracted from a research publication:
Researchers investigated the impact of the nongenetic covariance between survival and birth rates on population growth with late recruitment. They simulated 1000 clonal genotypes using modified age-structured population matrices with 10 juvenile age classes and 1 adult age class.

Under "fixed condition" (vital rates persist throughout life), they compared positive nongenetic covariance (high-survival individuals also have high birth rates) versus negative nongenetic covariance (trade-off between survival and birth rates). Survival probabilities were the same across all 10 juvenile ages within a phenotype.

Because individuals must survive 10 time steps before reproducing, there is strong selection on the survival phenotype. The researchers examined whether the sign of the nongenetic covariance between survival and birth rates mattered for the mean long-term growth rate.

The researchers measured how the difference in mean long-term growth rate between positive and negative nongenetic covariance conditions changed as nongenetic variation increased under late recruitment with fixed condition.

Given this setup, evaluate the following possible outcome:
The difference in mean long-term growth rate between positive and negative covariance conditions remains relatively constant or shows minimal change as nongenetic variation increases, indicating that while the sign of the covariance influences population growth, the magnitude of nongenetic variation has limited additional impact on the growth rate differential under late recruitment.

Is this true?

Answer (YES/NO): NO